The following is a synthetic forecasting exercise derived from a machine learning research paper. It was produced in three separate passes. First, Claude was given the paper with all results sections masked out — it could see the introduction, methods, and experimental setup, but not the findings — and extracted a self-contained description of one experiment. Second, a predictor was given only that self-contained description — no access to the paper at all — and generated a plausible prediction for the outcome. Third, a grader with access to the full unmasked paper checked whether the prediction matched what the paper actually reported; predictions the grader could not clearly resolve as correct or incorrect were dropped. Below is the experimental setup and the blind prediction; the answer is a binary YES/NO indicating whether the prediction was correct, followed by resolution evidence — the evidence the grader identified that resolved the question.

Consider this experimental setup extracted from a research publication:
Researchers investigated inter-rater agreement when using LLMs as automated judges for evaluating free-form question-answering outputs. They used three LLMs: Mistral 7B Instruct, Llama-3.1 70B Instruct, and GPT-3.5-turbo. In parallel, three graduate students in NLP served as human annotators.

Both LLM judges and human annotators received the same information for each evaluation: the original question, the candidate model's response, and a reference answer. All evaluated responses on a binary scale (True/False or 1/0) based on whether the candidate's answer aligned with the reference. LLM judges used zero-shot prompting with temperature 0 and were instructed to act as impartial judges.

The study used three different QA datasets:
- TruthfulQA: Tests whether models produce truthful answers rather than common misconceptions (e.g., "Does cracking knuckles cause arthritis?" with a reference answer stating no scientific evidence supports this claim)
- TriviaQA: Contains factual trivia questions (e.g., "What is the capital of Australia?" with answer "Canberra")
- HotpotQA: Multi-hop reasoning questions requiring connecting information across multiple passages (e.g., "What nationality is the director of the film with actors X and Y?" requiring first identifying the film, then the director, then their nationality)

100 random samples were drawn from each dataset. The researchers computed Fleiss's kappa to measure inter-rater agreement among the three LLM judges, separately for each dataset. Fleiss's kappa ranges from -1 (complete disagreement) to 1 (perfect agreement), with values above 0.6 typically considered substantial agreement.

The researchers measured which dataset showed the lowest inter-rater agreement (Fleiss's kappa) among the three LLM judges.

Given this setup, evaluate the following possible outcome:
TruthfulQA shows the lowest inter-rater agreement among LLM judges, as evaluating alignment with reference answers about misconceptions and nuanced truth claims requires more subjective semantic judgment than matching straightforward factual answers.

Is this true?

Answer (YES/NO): YES